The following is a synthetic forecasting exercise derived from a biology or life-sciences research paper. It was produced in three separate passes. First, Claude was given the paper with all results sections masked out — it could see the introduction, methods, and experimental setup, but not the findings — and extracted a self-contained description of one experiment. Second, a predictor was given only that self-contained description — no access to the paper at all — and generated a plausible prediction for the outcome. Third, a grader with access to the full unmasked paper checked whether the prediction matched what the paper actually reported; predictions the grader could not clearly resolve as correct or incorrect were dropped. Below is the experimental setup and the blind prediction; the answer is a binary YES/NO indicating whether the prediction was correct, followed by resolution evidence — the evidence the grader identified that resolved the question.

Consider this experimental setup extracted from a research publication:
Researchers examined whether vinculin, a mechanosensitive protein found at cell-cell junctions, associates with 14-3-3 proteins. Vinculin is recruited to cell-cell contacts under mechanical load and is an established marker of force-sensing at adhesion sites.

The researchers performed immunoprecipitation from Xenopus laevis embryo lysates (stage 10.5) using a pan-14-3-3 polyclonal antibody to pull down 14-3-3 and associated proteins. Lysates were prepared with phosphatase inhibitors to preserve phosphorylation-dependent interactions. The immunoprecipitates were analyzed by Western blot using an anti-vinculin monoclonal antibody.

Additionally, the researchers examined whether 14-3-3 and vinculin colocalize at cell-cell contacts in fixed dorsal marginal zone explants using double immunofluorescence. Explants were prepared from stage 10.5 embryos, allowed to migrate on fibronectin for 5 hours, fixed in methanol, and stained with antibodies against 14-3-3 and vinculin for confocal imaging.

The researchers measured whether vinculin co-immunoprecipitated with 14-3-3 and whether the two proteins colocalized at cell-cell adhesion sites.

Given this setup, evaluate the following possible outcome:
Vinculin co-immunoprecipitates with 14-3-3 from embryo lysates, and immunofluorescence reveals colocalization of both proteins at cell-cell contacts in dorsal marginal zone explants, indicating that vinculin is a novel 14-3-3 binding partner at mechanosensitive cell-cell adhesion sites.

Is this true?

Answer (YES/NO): NO